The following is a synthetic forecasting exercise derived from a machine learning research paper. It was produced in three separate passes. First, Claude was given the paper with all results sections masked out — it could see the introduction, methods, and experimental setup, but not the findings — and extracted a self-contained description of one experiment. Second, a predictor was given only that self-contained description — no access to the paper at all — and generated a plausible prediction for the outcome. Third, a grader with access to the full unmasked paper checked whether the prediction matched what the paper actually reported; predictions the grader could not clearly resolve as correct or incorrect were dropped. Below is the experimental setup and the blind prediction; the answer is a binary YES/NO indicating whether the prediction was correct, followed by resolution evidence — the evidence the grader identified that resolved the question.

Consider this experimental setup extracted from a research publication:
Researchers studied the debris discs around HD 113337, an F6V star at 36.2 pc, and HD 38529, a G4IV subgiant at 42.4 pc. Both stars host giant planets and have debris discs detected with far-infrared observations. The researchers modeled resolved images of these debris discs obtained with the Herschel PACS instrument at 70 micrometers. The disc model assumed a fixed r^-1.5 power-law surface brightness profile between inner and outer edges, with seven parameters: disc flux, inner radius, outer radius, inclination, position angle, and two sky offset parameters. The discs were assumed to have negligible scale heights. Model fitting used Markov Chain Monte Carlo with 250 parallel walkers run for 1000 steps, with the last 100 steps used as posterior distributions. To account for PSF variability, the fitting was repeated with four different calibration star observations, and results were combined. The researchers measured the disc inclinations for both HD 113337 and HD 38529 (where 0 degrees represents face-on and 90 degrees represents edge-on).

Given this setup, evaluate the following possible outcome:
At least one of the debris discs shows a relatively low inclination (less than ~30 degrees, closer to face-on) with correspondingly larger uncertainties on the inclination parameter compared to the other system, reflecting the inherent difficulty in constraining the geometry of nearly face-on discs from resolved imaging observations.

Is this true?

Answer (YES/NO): YES